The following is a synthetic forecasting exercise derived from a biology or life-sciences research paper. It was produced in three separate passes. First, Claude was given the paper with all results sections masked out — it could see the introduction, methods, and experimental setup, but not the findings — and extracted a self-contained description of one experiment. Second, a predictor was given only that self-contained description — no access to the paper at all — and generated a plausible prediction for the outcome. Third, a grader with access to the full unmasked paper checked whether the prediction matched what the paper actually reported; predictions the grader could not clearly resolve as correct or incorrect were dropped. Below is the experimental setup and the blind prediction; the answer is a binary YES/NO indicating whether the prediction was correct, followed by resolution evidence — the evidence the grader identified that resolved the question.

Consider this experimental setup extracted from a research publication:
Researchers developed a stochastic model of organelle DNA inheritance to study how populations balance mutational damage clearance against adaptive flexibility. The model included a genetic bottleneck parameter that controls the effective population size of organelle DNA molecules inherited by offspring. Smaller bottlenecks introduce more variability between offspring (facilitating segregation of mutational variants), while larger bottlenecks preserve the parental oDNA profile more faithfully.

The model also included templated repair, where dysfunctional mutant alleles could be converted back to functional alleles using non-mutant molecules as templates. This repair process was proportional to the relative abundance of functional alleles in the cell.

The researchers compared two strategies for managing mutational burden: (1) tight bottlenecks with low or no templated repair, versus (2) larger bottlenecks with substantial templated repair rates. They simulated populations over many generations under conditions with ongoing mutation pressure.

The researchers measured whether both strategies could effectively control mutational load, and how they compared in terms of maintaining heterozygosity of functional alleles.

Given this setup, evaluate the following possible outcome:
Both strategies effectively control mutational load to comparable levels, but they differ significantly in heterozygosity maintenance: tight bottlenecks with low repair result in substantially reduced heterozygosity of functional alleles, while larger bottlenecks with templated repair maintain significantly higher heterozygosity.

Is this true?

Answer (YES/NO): YES